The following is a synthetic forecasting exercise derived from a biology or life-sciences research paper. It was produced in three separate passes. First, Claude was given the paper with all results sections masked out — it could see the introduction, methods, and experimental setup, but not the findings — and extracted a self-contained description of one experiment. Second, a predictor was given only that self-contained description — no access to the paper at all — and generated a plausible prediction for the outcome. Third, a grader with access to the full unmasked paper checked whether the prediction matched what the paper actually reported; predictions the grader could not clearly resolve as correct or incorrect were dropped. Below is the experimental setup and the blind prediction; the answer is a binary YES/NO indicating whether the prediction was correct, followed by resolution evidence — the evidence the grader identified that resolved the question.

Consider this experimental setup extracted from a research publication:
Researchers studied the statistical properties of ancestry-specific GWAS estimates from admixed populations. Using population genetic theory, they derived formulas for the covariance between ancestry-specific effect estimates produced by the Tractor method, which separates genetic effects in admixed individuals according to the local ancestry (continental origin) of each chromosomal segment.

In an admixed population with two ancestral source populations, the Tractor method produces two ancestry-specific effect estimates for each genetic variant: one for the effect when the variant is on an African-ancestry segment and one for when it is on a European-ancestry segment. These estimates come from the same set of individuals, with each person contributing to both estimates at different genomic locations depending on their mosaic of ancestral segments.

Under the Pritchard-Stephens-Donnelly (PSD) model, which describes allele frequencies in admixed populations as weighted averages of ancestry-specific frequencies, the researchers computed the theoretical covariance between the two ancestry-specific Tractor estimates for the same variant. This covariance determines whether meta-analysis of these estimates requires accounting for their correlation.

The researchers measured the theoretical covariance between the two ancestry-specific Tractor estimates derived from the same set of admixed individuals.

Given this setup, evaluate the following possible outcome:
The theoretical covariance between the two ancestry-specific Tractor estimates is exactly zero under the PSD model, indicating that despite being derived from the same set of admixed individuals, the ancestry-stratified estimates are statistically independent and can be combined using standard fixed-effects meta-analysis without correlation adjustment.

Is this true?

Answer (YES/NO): YES